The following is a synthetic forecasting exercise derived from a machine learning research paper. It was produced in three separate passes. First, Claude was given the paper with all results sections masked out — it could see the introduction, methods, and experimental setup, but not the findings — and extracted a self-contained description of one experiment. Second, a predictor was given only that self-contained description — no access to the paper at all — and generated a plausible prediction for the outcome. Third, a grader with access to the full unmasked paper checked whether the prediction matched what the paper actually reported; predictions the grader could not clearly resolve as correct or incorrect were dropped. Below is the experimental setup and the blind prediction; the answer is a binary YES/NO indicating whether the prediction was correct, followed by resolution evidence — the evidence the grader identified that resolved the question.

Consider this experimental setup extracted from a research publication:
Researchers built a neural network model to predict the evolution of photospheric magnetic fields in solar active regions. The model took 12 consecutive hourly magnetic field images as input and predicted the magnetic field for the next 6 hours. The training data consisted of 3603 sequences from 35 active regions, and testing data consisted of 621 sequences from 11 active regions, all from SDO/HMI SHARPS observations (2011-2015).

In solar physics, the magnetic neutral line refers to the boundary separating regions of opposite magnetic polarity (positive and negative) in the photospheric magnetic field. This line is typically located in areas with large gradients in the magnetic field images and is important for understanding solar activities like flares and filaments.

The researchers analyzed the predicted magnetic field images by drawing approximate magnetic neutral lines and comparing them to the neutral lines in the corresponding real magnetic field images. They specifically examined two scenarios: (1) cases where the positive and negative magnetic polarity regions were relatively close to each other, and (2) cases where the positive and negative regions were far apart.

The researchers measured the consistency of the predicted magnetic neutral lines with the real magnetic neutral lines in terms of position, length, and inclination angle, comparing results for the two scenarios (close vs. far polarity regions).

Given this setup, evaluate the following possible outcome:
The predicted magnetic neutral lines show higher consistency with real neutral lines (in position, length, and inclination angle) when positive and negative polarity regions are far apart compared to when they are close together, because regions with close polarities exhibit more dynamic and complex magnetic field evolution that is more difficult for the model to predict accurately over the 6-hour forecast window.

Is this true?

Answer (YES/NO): NO